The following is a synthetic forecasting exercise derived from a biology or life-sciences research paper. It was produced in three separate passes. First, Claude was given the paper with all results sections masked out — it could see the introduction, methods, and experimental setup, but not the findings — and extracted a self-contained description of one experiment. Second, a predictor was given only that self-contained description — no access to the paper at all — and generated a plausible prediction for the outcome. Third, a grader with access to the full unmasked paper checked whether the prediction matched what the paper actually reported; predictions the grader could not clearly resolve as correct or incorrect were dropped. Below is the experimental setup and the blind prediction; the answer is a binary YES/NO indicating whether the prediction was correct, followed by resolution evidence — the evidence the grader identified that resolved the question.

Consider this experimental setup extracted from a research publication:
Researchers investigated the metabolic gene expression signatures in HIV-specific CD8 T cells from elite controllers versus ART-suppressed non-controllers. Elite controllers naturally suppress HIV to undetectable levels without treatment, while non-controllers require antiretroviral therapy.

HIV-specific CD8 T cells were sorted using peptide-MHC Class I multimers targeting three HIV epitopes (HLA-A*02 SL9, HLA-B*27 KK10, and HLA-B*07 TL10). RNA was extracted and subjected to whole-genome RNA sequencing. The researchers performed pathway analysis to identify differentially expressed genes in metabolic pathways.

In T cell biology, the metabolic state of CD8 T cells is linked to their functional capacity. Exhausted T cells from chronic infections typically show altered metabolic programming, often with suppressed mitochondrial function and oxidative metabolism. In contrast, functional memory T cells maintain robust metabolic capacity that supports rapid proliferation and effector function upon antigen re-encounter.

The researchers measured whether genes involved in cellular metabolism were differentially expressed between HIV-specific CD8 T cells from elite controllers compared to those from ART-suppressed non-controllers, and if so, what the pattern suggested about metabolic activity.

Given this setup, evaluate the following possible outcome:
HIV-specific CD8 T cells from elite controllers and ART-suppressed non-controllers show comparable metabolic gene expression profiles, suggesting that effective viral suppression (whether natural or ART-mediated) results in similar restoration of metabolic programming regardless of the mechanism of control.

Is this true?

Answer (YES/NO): NO